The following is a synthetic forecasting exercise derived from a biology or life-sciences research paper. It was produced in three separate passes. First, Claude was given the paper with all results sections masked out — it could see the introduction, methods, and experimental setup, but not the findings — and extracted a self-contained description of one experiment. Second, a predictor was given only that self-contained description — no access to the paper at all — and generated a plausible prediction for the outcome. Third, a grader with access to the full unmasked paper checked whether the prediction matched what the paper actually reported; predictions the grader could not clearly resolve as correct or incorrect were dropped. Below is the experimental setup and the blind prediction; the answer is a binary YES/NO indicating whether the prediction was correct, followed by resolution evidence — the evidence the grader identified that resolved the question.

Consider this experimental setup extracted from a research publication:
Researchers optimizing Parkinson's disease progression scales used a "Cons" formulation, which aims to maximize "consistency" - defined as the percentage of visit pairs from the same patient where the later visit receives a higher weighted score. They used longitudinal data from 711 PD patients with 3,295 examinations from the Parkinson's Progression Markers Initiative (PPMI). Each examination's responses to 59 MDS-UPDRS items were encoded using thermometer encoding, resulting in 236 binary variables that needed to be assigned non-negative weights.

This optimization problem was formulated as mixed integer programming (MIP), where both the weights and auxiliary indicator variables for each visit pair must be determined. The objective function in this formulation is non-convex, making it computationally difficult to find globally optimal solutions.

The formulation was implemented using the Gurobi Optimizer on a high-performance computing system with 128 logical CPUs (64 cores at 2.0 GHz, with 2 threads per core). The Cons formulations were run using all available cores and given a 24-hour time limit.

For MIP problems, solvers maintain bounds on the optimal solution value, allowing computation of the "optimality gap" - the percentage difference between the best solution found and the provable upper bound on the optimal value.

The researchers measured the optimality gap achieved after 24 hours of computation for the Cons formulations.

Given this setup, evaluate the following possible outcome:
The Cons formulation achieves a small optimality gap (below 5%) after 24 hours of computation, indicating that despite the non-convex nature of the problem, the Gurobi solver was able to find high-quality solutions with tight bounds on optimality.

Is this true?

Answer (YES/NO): NO